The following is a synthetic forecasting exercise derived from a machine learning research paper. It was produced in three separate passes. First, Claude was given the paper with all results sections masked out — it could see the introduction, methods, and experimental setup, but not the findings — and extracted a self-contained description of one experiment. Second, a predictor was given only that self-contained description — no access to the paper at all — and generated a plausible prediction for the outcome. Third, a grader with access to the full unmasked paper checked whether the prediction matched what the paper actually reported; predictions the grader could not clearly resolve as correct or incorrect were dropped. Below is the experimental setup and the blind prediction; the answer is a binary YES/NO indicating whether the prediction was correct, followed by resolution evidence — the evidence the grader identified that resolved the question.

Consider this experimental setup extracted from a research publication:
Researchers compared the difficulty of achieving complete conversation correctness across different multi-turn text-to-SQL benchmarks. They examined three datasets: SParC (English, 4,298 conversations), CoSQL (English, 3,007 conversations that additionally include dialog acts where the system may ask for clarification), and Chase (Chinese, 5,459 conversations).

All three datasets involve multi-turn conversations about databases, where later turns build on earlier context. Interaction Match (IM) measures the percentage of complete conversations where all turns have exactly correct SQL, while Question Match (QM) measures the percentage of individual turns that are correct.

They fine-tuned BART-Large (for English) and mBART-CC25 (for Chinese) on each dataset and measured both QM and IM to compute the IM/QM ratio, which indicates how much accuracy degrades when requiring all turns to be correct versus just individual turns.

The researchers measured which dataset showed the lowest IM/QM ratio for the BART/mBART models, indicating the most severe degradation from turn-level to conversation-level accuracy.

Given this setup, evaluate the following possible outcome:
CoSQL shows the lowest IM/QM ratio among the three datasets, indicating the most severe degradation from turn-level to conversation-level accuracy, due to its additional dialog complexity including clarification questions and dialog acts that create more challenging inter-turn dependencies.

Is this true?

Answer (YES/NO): YES